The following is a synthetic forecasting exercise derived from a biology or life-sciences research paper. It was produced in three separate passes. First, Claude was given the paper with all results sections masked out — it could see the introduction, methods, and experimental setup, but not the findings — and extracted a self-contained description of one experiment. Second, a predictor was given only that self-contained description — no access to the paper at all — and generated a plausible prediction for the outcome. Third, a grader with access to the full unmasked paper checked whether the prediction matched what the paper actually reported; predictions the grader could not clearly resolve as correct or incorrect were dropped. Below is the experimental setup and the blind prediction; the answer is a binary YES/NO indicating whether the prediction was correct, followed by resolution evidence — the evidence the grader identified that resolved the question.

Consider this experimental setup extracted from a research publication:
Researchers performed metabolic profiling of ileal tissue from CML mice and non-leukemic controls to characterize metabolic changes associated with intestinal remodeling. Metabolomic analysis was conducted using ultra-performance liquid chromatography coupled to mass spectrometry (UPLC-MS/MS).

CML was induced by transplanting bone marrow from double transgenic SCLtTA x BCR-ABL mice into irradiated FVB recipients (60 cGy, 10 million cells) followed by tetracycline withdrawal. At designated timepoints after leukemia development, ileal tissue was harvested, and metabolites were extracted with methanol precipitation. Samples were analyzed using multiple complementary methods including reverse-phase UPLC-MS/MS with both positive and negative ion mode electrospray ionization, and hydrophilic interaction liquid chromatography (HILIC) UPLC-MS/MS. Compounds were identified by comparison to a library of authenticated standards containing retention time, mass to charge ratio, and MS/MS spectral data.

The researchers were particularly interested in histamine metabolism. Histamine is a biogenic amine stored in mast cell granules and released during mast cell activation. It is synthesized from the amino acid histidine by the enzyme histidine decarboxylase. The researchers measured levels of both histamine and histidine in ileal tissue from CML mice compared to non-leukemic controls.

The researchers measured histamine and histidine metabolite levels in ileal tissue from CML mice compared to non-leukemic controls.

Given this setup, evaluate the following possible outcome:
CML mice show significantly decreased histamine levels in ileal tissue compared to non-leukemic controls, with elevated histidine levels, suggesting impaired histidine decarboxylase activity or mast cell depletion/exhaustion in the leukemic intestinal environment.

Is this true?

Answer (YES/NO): NO